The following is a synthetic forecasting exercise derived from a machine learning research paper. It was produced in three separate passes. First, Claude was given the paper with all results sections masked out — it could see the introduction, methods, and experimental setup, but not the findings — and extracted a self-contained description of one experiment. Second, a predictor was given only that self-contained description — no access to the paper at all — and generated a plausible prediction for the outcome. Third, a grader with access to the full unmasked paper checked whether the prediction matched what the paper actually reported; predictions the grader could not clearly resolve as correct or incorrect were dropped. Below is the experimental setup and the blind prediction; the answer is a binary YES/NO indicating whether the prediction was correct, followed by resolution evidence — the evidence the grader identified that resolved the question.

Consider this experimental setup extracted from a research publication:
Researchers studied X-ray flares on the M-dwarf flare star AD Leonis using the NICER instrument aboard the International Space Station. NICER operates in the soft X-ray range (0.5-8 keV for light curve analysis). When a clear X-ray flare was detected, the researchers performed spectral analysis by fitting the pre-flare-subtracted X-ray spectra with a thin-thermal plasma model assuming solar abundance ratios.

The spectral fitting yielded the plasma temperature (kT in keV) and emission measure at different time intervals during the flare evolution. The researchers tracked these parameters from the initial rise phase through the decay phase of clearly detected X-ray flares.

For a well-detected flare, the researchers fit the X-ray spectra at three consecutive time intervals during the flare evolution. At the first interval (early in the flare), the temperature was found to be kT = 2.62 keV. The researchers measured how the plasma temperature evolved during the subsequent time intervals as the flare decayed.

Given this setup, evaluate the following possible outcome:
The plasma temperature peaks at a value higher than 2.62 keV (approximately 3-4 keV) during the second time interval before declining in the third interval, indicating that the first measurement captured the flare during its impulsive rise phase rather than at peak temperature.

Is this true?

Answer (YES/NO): NO